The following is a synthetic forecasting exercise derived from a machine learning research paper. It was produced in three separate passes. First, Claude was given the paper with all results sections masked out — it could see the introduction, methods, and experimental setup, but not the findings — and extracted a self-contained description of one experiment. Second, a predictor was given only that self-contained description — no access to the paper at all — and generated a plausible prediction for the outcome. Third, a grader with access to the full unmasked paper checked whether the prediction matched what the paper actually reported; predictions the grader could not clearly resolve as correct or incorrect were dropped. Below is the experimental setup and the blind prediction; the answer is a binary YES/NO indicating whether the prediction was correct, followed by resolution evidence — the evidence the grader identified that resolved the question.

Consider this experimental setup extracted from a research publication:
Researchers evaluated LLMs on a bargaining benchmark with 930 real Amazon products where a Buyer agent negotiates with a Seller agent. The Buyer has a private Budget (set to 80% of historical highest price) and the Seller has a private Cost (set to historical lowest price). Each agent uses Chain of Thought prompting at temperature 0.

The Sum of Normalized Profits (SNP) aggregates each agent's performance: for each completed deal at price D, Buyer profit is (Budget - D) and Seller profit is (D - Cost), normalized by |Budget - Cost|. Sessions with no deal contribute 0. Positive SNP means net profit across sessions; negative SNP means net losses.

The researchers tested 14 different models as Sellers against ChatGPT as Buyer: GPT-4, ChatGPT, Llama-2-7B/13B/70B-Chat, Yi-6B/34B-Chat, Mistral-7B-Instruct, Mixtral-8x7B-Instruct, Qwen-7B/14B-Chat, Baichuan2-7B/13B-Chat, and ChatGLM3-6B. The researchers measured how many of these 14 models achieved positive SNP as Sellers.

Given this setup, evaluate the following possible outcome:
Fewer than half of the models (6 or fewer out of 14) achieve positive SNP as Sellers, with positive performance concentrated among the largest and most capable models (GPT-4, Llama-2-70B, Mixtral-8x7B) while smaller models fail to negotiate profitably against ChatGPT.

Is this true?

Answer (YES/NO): NO